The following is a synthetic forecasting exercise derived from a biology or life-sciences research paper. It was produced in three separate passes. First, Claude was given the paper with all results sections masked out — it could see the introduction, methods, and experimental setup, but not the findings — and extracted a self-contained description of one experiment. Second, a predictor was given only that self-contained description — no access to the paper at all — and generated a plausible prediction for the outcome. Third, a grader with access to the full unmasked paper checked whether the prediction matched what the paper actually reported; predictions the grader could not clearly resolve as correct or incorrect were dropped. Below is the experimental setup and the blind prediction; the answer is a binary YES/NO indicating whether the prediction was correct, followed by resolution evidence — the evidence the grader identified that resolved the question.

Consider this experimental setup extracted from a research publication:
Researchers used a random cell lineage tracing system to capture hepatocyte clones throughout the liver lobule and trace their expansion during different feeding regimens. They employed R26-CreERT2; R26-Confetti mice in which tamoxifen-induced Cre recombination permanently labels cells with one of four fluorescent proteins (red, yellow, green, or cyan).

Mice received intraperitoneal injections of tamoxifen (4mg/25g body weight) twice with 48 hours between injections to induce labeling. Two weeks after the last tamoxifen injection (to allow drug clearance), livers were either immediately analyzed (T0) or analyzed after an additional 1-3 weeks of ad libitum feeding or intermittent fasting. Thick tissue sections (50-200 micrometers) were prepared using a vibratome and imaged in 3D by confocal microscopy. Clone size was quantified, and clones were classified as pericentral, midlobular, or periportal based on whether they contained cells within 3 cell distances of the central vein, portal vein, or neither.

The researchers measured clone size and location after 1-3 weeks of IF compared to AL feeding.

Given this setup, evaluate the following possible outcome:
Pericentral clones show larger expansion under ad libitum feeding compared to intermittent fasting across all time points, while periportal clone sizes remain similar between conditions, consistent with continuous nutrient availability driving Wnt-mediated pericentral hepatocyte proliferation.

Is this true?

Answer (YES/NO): NO